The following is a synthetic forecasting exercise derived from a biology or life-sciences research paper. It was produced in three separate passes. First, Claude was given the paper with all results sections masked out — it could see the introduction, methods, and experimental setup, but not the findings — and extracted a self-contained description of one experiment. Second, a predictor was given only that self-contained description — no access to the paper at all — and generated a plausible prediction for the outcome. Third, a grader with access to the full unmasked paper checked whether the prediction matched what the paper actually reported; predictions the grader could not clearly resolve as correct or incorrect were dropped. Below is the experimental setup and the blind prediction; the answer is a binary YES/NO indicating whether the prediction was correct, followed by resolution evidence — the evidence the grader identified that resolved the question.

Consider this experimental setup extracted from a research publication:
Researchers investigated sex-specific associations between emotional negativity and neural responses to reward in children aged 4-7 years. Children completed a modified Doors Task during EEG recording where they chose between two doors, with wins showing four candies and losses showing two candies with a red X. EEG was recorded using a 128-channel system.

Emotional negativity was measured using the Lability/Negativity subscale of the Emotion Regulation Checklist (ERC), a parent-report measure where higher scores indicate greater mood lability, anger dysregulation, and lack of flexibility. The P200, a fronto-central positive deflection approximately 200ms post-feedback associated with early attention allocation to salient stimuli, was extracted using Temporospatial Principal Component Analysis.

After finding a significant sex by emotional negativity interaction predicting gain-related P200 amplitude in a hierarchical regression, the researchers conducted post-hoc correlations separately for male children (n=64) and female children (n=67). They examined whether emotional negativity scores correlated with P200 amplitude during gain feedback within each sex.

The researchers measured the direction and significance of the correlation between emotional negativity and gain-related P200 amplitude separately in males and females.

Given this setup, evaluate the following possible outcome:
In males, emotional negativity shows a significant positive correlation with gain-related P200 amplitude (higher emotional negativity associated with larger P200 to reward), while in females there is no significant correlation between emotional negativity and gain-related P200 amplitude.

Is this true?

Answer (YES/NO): NO